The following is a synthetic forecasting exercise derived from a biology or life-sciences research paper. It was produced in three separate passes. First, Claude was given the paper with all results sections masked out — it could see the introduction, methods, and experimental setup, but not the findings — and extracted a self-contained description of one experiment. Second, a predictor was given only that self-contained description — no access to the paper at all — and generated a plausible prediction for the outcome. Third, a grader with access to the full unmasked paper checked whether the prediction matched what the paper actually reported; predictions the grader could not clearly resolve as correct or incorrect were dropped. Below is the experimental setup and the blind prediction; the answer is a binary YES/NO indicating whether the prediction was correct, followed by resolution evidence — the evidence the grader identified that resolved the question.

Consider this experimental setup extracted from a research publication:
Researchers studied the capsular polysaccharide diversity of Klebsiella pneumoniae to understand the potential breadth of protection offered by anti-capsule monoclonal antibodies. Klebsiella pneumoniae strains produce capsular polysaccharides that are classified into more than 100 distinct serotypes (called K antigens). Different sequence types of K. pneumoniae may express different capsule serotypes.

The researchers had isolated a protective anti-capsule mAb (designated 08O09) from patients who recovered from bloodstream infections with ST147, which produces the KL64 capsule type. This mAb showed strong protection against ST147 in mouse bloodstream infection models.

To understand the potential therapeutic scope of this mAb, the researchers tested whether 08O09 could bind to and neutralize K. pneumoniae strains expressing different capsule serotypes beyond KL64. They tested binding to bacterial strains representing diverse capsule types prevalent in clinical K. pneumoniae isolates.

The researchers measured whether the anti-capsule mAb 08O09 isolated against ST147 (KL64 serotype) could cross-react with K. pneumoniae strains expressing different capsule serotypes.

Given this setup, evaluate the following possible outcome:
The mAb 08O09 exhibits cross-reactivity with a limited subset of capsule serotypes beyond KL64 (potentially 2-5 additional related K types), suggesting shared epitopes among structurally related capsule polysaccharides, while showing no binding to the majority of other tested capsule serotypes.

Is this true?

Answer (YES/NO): NO